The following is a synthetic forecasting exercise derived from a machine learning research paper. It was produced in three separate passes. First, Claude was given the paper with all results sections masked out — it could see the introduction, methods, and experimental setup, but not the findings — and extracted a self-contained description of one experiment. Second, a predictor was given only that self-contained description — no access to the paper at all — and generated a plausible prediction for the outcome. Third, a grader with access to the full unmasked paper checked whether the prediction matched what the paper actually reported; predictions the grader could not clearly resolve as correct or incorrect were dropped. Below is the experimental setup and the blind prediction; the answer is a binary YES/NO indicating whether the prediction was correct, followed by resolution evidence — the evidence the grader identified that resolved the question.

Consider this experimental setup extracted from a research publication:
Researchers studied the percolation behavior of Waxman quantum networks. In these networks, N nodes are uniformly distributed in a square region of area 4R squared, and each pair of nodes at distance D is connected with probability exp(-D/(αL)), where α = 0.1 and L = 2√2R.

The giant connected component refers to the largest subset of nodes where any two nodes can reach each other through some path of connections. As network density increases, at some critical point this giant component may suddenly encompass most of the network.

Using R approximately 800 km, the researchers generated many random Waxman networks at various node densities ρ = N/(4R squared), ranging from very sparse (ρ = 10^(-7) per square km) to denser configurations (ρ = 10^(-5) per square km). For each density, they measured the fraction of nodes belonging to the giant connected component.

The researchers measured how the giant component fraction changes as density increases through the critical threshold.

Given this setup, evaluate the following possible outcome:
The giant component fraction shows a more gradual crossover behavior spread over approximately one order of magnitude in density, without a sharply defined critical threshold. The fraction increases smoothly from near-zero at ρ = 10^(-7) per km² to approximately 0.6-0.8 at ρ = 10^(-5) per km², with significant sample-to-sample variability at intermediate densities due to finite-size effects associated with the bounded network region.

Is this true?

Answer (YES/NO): NO